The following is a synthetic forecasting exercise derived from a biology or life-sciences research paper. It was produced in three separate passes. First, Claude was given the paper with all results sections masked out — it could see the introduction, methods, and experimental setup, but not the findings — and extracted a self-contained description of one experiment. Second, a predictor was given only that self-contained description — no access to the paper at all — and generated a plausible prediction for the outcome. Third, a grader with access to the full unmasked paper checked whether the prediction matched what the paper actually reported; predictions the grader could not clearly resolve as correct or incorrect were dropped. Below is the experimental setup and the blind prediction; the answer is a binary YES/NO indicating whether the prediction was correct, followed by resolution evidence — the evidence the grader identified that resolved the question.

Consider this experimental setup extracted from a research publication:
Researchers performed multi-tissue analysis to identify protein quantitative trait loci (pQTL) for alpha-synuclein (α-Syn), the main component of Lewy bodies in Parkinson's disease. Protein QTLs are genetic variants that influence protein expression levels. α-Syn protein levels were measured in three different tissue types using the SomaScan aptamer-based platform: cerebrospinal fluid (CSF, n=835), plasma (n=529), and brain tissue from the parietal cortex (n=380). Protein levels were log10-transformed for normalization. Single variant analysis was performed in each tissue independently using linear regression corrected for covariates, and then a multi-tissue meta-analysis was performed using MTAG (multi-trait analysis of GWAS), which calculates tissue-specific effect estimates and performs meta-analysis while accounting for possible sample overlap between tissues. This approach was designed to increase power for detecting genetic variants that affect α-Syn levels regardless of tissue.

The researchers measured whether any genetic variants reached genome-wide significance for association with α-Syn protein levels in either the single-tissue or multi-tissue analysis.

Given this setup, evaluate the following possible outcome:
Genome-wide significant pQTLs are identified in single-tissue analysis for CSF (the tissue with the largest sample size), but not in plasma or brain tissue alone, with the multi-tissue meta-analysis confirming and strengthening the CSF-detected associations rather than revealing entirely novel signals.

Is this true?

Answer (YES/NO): NO